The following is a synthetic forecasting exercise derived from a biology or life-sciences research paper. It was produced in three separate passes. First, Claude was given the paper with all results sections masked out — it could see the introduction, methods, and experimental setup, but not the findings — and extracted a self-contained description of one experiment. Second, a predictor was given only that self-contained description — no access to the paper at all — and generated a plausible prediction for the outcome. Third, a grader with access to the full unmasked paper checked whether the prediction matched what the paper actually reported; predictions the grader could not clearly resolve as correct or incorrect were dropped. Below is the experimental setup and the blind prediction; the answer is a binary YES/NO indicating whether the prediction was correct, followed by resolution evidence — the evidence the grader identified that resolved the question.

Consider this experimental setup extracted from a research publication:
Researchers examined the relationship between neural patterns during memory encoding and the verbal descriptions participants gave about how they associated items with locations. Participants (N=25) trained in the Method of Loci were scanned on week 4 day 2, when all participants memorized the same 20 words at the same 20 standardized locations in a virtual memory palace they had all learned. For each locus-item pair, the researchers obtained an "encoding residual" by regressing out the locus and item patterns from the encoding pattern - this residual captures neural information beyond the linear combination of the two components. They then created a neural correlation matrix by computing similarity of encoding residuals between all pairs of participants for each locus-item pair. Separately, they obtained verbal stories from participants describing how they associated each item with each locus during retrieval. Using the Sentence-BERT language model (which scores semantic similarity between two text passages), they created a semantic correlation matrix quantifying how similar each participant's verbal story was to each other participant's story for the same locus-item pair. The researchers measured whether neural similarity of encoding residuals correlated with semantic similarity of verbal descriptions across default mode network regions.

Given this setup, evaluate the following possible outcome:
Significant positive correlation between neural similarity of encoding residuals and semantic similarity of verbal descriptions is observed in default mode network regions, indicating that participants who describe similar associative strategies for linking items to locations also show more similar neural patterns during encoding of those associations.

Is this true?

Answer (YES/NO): YES